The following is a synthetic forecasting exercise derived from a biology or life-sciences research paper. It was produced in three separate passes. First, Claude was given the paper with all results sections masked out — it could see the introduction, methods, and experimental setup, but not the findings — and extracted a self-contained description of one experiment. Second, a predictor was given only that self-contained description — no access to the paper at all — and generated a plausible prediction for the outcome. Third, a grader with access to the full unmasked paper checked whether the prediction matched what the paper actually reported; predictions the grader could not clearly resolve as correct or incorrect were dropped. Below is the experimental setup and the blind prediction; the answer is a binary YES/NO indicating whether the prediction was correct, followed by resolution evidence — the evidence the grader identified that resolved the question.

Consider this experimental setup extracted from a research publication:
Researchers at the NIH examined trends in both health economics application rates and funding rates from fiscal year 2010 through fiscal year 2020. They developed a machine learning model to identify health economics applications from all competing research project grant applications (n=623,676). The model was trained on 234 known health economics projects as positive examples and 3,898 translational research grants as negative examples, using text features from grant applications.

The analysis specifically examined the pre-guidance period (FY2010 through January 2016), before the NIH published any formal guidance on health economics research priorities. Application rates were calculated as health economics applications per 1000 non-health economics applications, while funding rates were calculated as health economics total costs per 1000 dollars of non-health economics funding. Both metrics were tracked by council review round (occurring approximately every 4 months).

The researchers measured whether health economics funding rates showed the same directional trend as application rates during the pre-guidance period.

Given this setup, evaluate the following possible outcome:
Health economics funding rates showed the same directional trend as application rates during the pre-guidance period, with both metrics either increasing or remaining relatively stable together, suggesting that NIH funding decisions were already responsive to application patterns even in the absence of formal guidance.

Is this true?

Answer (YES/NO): NO